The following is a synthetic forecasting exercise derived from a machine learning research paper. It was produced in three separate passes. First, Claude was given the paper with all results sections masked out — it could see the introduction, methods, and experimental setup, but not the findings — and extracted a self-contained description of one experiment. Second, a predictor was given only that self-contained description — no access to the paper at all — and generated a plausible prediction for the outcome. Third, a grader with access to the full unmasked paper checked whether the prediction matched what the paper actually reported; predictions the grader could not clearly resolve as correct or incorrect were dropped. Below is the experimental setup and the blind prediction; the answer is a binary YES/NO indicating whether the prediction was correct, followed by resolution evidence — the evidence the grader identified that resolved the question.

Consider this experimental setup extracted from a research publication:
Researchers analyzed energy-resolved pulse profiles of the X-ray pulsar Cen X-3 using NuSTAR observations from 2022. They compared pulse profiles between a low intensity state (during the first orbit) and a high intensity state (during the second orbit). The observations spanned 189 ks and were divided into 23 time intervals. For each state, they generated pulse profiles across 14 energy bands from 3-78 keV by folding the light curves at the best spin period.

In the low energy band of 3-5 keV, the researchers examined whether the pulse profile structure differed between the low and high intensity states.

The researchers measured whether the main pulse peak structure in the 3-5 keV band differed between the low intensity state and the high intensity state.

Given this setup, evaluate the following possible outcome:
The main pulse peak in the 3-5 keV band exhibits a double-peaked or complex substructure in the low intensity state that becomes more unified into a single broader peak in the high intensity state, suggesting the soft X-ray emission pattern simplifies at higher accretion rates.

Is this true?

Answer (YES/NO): NO